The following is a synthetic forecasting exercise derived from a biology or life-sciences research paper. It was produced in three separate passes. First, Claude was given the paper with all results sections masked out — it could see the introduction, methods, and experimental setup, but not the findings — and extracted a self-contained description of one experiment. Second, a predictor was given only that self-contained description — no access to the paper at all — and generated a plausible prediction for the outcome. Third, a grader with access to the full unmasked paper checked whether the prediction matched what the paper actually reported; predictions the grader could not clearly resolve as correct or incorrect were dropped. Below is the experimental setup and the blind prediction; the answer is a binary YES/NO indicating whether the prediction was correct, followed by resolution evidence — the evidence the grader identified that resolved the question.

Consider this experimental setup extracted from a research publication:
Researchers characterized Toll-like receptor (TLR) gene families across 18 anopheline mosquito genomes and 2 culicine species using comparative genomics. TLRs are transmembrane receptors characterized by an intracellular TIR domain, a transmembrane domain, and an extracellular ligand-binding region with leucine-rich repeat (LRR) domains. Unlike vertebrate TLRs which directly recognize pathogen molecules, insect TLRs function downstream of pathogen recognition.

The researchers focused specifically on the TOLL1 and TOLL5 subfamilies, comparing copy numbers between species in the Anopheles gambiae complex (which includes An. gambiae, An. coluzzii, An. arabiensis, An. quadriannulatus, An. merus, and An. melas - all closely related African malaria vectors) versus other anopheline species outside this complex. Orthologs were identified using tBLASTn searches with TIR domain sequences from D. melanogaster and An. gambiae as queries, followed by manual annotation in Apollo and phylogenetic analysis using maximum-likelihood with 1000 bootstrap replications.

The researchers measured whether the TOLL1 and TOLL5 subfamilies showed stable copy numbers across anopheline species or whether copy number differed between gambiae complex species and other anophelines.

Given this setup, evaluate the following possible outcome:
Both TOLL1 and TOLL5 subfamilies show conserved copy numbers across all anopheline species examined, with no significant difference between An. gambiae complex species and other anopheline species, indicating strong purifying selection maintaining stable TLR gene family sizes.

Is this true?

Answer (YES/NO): NO